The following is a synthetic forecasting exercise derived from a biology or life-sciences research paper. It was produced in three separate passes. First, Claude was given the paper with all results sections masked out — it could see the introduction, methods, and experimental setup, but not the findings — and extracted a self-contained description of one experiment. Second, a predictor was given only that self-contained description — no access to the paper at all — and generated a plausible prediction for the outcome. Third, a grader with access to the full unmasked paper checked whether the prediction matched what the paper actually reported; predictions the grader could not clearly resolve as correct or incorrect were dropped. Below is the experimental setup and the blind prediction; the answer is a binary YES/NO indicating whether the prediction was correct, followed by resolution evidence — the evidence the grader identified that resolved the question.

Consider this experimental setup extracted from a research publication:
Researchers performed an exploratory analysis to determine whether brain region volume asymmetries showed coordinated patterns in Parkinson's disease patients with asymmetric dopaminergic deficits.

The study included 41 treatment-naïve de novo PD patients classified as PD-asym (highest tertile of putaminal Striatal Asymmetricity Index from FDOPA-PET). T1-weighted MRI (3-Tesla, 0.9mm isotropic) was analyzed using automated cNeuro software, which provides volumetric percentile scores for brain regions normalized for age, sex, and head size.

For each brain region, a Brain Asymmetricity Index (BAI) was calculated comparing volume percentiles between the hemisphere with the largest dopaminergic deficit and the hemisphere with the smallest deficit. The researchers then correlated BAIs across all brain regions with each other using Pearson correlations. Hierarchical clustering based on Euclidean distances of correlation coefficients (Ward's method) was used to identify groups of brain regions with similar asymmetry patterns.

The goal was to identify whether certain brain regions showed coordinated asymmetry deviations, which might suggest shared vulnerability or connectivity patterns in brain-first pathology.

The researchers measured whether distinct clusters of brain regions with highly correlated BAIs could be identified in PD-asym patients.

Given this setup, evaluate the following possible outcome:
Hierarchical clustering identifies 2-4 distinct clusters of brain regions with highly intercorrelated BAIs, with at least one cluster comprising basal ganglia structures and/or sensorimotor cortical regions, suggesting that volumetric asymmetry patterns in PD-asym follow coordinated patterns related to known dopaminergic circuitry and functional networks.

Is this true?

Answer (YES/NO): NO